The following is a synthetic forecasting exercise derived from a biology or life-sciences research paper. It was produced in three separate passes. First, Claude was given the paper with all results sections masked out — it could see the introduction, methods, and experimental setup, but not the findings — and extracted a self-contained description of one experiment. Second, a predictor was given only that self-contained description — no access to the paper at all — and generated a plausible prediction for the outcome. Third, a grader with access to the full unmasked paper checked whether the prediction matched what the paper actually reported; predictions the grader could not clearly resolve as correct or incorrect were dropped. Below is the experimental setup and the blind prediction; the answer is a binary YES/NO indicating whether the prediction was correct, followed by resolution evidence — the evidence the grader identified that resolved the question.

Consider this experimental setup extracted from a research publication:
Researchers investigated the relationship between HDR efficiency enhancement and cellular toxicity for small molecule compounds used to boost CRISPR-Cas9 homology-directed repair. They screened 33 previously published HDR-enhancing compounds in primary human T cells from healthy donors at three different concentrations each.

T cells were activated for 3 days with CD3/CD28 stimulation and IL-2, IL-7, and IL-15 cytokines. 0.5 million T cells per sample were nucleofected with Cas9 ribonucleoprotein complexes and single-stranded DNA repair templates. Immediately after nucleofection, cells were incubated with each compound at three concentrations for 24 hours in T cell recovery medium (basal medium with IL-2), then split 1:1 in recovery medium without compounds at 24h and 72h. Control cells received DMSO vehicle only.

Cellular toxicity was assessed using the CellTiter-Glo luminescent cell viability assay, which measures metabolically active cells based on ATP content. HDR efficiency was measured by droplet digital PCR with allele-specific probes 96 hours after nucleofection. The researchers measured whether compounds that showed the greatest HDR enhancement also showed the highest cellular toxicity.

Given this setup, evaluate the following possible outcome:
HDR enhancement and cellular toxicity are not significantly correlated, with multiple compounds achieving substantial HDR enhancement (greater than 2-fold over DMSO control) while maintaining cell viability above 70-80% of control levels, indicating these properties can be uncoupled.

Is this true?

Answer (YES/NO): NO